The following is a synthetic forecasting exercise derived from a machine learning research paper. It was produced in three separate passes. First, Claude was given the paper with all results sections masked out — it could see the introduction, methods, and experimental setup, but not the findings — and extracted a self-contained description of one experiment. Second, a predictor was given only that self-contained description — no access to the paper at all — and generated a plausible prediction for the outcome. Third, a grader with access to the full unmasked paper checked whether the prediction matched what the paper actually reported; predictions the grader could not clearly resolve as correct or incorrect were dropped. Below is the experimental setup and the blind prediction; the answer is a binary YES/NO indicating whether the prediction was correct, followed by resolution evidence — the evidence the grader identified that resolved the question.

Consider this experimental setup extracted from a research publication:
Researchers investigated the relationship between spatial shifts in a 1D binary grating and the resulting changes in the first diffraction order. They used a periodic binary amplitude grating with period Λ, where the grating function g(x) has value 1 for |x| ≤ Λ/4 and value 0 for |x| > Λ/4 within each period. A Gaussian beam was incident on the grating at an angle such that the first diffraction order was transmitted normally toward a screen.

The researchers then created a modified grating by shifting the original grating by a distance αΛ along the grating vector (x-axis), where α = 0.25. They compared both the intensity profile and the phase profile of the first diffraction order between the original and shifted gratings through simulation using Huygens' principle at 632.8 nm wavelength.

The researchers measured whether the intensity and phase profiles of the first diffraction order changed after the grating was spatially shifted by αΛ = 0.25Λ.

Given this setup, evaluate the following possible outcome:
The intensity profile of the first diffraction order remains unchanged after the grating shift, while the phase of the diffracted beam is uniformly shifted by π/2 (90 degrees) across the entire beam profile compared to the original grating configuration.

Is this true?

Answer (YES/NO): YES